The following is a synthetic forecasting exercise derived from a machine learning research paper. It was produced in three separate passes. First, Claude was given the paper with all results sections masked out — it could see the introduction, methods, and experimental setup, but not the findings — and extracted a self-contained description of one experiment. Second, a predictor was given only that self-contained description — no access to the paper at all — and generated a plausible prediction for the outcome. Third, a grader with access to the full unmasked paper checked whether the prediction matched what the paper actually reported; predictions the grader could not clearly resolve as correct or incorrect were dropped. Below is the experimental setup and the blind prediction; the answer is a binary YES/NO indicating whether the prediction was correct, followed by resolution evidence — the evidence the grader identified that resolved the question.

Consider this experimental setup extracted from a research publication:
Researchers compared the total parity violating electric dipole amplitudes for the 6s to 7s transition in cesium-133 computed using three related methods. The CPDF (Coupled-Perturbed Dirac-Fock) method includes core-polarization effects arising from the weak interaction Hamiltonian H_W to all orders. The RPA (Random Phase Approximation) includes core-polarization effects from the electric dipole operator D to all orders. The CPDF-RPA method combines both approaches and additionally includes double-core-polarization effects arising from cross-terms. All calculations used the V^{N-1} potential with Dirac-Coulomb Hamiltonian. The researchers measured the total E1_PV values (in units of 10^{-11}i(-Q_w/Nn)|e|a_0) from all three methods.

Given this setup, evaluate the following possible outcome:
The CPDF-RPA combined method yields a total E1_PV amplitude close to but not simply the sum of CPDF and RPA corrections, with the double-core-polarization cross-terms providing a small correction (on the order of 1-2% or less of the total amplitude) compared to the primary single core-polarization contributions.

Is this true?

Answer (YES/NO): YES